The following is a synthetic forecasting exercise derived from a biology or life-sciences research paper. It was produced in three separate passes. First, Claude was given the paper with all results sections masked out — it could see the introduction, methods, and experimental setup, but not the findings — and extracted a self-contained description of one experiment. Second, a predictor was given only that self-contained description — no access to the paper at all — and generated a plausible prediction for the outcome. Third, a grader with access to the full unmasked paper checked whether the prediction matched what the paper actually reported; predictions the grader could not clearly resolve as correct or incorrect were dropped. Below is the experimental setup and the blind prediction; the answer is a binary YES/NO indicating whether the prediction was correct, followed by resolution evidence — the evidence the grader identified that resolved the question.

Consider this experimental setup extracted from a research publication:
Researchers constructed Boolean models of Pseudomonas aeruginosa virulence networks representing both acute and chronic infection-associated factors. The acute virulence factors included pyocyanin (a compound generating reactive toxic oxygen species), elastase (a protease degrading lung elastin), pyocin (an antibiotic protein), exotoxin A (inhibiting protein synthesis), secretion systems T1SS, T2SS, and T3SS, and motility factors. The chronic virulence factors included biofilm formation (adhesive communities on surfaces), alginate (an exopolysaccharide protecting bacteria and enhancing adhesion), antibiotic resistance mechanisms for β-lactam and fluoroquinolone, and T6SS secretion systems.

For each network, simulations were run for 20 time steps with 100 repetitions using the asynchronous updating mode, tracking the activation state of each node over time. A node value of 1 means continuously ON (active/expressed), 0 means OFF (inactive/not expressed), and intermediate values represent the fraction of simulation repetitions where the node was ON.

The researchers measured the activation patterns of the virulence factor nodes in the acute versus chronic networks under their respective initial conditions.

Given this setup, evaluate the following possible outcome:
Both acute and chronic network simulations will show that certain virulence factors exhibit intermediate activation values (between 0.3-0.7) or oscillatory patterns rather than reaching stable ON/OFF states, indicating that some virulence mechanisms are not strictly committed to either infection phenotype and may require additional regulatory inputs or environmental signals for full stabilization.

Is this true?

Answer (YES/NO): YES